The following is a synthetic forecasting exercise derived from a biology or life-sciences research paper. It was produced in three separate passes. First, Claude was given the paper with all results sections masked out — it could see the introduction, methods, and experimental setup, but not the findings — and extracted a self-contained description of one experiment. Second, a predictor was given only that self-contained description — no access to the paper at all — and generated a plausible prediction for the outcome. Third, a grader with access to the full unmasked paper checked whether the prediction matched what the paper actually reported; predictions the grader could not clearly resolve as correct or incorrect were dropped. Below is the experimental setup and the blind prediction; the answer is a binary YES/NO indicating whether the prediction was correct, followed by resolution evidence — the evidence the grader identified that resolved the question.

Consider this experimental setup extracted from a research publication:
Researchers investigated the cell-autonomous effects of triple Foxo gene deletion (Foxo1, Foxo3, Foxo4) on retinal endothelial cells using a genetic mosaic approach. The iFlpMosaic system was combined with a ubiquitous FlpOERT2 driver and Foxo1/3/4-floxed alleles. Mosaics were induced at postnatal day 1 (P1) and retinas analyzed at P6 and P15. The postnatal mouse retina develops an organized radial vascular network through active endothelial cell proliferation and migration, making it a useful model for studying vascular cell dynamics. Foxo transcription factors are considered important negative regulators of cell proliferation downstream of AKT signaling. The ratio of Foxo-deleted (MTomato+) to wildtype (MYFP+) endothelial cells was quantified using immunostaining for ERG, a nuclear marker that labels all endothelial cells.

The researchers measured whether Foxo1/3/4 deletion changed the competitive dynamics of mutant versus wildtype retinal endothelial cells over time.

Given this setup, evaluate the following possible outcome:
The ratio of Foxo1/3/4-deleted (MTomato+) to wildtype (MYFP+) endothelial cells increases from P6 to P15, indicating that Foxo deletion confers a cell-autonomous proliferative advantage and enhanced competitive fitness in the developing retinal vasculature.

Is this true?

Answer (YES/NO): YES